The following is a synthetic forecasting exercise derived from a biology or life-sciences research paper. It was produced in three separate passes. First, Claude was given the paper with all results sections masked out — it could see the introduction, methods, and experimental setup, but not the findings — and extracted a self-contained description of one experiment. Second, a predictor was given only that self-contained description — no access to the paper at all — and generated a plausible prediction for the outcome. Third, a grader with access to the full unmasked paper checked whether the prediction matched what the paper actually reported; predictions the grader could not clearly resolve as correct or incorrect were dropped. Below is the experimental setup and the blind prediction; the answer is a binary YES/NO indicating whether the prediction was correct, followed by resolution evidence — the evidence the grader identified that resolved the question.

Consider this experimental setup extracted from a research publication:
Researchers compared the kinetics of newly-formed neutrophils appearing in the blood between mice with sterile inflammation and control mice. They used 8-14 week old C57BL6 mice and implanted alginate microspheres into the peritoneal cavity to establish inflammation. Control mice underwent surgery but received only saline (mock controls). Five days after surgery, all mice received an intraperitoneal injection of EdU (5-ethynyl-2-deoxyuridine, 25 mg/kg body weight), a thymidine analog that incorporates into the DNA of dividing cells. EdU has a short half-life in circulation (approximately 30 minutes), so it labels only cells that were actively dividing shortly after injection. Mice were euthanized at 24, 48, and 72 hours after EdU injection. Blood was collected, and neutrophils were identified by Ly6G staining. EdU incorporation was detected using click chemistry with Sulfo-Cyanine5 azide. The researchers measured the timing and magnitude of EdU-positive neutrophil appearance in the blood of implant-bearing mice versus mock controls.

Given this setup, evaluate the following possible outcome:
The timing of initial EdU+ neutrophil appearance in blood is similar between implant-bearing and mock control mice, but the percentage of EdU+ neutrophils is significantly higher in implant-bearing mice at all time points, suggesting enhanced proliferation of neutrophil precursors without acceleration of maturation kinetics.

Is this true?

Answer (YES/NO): NO